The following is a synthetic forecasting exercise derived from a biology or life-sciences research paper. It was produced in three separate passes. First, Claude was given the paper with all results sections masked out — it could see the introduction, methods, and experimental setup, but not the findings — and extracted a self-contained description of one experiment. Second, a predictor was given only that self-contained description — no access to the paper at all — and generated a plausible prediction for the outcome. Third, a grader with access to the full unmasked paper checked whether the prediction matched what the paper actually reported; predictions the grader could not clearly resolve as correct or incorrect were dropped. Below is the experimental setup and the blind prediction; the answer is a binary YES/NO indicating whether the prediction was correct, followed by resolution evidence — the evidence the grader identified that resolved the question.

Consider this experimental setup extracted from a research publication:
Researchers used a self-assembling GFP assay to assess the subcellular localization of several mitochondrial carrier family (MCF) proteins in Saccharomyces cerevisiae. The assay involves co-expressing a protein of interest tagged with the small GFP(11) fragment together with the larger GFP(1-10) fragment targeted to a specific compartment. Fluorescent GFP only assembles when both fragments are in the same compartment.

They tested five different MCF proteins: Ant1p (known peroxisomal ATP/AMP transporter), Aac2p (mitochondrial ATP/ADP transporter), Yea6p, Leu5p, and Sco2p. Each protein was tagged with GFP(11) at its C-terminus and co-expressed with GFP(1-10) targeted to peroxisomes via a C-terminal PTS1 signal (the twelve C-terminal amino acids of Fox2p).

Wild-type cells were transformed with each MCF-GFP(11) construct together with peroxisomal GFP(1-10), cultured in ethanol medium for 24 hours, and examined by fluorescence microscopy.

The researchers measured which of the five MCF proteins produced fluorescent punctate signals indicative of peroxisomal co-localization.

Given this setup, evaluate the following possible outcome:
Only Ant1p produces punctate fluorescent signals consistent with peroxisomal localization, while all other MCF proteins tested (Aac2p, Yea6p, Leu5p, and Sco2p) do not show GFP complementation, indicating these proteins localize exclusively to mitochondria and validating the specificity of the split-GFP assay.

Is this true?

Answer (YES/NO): NO